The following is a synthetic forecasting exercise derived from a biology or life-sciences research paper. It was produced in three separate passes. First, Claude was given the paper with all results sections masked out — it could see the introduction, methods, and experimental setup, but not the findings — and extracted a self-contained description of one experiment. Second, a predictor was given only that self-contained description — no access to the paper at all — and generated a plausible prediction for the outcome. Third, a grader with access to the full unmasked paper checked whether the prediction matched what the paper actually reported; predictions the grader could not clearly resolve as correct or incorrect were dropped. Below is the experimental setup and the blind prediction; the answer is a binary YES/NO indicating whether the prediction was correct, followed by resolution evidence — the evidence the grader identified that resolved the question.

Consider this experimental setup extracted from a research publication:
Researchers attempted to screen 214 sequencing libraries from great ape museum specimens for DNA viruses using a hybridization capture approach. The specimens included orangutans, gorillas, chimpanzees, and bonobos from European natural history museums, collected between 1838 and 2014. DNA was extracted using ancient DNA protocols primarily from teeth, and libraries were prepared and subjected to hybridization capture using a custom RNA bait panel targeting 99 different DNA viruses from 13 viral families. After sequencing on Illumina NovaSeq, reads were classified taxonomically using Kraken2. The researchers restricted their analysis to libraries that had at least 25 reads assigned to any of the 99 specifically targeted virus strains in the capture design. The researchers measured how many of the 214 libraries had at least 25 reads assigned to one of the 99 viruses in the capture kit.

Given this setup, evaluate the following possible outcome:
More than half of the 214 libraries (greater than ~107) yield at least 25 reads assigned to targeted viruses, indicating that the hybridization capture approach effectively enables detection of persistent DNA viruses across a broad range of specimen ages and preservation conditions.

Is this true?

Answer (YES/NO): NO